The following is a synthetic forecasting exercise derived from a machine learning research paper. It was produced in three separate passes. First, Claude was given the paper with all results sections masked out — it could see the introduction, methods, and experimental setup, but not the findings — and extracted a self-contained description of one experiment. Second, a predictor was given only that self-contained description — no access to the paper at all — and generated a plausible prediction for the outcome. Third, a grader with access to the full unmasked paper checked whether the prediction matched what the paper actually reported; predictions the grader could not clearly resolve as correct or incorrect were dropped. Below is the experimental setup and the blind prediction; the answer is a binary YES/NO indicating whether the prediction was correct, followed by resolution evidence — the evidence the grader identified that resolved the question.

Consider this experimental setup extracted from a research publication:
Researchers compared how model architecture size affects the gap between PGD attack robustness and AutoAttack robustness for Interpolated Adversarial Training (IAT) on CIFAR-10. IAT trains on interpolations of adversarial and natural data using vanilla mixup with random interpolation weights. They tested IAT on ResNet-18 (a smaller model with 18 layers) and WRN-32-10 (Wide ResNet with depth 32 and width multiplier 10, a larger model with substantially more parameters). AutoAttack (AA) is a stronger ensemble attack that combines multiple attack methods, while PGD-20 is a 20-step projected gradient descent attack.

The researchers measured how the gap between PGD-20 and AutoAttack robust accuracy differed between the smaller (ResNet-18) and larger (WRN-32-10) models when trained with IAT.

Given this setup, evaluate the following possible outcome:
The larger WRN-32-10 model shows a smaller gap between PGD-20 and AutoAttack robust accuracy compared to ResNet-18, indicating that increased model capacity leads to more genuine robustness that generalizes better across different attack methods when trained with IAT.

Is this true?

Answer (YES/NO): NO